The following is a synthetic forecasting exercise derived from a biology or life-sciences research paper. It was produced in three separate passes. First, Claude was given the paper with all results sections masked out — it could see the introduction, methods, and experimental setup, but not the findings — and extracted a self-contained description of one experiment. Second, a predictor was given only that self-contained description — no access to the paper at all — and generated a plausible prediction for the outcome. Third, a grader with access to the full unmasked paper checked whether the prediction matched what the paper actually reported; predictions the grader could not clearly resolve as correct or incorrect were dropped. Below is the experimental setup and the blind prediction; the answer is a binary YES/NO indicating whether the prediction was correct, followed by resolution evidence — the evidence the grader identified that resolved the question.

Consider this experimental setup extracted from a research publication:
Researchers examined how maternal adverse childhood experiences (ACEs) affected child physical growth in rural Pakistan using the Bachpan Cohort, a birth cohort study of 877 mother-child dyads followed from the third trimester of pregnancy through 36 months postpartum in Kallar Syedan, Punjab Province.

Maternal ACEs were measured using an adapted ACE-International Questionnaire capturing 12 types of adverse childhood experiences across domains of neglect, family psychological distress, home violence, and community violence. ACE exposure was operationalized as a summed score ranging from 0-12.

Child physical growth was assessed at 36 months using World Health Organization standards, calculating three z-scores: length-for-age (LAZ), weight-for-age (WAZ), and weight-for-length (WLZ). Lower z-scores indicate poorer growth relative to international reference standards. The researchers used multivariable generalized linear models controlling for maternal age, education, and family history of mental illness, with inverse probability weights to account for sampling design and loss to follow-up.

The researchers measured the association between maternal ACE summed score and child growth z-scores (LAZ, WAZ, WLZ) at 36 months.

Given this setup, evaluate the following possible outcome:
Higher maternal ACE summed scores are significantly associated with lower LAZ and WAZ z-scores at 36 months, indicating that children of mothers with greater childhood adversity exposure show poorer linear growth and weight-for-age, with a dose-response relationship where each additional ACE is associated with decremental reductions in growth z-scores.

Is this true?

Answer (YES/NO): NO